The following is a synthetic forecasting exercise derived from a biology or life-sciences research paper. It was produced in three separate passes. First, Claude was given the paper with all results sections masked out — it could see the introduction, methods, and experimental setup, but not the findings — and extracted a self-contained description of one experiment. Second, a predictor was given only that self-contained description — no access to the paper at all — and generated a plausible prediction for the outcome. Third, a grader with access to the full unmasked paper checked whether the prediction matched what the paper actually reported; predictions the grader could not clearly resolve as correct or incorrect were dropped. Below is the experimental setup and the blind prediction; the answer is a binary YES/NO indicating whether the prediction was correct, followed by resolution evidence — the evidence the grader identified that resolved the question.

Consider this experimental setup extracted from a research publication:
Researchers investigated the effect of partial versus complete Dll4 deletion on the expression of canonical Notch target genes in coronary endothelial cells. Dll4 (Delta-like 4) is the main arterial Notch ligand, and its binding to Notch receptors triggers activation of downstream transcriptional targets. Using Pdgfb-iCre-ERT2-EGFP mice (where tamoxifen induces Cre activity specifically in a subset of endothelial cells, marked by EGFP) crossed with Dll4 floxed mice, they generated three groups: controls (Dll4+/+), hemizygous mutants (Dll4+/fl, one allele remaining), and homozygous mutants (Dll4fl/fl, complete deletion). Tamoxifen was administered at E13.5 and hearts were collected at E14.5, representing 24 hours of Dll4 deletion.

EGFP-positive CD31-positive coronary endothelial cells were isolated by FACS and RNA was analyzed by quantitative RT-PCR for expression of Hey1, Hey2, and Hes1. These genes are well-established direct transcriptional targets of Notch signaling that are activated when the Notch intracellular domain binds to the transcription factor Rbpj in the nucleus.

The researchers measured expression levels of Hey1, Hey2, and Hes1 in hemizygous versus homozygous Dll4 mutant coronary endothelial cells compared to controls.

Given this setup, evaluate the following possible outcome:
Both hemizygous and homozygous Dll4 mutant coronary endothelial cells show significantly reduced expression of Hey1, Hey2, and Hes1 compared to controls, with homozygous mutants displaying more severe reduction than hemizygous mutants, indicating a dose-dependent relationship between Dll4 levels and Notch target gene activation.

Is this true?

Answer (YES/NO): NO